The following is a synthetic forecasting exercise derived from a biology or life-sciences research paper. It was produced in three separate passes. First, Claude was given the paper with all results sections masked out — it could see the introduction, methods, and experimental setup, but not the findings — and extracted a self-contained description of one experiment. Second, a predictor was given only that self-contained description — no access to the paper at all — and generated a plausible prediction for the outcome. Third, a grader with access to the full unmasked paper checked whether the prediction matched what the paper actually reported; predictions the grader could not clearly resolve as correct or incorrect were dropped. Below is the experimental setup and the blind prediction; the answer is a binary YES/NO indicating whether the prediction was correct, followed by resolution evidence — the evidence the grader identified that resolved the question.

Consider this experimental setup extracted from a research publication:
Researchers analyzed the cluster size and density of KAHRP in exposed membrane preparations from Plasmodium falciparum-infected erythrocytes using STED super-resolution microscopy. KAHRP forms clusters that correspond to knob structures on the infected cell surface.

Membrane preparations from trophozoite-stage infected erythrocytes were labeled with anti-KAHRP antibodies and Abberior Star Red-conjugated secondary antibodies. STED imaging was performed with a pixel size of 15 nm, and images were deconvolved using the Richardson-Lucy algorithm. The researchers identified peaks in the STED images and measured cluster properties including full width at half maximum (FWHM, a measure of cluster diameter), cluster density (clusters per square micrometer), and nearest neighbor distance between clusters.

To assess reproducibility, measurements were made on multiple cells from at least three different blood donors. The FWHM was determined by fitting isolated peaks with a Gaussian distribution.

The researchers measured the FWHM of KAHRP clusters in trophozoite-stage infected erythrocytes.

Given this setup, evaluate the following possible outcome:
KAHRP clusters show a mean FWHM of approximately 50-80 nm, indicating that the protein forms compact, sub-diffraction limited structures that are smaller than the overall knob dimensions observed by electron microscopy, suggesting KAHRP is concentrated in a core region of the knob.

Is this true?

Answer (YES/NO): NO